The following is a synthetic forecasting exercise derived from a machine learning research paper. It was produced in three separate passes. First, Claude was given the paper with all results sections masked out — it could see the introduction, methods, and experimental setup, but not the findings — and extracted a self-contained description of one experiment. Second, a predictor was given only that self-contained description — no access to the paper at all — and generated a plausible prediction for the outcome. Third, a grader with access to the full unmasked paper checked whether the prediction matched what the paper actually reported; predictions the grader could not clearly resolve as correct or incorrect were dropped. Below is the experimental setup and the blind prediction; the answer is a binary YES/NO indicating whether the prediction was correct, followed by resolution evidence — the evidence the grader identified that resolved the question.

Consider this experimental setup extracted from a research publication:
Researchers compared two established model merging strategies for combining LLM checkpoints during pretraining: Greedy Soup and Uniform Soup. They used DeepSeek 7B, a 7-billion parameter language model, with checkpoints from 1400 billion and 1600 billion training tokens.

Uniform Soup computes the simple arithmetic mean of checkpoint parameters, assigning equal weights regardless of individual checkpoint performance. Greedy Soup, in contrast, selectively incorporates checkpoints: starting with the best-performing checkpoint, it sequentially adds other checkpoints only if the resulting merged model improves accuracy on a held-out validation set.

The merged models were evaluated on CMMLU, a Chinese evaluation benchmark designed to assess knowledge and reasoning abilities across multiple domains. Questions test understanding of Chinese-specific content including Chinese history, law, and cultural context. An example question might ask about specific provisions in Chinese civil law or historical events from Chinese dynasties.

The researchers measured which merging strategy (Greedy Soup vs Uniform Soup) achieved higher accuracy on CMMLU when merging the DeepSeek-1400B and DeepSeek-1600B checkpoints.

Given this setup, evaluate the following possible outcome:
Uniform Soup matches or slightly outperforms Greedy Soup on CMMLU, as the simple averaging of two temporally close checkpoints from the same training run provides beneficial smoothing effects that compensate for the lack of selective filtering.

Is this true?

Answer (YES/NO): NO